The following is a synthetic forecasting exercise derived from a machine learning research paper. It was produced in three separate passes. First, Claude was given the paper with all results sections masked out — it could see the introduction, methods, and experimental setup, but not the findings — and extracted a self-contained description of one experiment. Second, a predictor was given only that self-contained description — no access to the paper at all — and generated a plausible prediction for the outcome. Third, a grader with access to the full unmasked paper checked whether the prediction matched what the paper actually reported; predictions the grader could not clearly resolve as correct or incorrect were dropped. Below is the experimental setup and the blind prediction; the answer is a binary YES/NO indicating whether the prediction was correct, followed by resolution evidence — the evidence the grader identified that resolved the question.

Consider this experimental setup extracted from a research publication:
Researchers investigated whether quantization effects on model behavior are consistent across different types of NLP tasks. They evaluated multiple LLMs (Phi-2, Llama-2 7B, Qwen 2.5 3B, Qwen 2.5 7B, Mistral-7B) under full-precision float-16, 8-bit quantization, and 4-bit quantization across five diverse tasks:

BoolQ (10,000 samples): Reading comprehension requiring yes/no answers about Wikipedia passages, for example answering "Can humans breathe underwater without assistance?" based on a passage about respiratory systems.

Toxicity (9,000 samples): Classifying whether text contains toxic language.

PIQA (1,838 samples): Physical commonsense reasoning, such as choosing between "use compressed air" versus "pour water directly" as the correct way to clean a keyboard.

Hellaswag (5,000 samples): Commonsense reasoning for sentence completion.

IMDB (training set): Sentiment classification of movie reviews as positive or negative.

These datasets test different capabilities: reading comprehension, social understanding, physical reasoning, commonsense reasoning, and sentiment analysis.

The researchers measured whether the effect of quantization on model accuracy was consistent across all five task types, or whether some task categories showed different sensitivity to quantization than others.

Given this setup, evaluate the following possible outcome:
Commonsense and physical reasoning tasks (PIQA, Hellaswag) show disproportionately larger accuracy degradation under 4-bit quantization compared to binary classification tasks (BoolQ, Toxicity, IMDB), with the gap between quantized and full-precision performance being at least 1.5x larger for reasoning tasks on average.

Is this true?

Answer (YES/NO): NO